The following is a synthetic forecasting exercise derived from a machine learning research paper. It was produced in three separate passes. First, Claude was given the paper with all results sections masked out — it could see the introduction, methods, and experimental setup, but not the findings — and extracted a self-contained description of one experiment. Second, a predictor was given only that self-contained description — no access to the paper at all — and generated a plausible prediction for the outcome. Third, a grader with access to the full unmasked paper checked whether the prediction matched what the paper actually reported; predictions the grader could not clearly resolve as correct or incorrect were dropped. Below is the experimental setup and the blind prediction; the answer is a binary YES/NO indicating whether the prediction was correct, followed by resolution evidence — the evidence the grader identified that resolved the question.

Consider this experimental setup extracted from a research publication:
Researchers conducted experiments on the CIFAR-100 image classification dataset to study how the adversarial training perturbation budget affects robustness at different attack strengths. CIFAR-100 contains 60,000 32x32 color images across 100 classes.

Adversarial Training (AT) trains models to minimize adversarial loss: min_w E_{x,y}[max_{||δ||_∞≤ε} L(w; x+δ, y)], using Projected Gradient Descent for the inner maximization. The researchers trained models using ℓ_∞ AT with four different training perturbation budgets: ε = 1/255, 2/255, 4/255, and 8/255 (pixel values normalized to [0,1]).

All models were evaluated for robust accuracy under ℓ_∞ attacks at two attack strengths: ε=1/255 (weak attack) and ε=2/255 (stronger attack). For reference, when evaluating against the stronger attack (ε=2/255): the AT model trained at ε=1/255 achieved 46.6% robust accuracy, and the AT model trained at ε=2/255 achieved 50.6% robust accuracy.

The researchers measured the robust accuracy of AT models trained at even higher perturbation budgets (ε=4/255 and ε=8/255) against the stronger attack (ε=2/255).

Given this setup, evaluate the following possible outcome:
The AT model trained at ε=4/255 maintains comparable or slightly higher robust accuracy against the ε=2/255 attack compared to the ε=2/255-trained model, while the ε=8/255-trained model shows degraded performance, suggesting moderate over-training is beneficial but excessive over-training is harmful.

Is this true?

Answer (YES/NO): YES